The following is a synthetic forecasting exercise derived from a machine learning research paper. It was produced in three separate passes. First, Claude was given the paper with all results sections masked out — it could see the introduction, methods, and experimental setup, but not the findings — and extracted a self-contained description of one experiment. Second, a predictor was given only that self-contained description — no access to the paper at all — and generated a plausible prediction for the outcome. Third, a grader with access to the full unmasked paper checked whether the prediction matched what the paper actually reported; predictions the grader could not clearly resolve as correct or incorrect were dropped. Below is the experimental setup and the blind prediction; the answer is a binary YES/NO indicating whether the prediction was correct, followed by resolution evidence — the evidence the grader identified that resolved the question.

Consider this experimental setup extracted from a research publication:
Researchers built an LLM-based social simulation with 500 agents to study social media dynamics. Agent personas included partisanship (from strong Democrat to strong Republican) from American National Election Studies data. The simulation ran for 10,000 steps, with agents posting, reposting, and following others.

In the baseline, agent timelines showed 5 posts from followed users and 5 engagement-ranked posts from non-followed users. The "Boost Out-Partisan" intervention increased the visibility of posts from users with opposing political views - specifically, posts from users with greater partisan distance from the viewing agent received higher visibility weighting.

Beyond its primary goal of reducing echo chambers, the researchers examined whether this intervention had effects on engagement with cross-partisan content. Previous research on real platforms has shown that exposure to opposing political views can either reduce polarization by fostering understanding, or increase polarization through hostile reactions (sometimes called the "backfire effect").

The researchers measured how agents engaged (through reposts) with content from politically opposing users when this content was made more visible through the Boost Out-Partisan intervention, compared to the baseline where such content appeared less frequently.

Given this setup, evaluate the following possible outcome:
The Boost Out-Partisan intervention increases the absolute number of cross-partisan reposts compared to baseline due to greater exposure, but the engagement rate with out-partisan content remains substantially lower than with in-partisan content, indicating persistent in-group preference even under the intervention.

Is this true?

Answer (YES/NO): NO